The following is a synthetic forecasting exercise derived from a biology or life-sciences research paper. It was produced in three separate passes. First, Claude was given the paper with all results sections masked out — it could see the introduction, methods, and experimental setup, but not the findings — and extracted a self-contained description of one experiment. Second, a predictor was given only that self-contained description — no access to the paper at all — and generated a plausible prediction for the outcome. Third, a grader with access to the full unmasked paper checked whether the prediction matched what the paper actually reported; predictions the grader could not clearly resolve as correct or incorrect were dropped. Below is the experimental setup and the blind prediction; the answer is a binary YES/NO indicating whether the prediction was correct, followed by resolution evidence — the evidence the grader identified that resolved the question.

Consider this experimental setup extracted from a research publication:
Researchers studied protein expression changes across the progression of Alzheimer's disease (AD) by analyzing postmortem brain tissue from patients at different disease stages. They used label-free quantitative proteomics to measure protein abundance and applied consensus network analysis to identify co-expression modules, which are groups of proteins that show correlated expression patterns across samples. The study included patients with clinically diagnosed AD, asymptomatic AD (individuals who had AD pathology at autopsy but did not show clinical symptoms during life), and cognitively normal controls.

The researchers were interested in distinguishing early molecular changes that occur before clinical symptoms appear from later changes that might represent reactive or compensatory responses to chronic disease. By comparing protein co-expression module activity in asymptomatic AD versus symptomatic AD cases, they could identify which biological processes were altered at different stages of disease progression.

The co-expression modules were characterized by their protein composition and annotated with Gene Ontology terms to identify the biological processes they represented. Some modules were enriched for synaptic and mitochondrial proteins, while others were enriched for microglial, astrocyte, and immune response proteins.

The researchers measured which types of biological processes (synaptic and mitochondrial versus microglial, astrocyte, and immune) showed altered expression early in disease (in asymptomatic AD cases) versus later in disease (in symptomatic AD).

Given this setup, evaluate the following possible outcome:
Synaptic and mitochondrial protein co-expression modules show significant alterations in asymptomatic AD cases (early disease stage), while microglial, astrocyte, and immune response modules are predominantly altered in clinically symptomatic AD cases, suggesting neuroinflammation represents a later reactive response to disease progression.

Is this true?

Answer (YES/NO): NO